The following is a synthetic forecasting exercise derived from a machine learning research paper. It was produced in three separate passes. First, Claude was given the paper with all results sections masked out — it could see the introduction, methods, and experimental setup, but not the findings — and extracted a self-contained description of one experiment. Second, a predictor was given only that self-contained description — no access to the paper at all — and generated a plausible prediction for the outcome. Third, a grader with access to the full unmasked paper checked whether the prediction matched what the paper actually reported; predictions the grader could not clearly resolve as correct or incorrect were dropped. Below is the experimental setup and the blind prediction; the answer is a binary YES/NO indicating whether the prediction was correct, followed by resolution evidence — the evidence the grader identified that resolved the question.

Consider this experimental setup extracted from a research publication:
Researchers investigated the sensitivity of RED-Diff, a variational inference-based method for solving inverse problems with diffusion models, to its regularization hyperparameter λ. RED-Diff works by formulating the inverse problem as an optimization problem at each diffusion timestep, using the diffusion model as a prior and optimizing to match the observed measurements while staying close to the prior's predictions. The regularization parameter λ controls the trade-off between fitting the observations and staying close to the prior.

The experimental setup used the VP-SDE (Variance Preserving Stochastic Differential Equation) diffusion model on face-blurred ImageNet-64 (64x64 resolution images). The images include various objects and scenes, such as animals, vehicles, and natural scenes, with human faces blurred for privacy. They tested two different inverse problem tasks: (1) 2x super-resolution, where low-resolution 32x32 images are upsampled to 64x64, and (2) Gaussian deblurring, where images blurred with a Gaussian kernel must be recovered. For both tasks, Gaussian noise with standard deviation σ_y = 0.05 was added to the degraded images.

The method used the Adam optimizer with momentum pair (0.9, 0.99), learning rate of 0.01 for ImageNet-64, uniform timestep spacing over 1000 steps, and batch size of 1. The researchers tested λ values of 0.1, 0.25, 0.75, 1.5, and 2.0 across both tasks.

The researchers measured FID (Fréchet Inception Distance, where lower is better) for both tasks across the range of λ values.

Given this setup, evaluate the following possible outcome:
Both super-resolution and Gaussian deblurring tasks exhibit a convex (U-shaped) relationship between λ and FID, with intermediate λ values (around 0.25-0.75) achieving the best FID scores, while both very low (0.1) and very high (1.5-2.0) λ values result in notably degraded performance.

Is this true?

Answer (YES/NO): NO